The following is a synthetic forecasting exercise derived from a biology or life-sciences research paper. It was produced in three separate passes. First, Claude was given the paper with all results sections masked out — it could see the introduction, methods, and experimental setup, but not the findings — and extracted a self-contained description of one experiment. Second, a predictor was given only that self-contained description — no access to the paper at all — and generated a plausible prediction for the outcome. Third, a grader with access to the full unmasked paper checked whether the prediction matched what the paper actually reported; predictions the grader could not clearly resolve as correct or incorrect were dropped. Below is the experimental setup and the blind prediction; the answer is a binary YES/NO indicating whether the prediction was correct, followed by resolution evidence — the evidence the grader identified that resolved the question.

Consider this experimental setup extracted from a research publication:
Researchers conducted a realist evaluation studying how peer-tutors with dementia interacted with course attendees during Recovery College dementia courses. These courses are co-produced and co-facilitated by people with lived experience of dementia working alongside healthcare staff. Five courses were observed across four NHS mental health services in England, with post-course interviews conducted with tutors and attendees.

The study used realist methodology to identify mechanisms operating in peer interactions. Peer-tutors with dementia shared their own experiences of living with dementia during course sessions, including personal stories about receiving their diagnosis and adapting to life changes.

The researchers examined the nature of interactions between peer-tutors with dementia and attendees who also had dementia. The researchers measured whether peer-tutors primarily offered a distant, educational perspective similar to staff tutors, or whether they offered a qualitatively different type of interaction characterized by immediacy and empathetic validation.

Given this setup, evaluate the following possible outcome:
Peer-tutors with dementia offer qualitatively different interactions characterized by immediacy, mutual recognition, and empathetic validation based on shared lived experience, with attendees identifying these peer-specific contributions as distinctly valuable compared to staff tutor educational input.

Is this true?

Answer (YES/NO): YES